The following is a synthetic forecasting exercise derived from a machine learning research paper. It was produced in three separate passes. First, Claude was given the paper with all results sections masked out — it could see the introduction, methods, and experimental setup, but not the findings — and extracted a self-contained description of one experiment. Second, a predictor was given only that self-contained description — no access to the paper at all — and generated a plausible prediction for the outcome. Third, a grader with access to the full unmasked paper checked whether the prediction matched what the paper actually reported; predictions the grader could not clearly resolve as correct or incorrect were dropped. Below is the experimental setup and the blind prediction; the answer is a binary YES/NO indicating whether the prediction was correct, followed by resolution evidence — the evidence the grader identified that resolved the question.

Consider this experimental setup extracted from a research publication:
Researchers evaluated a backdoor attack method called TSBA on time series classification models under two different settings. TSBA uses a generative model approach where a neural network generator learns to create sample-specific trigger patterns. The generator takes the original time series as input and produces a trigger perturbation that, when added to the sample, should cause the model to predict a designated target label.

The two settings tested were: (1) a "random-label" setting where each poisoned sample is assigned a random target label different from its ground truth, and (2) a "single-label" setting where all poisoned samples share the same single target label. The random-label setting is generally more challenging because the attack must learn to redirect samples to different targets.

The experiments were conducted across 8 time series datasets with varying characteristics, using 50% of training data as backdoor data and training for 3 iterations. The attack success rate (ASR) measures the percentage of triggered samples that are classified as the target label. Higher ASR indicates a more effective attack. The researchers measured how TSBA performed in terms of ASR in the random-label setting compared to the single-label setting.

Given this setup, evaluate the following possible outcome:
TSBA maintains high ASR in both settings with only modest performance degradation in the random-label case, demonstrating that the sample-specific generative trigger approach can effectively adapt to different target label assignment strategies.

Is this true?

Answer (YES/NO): NO